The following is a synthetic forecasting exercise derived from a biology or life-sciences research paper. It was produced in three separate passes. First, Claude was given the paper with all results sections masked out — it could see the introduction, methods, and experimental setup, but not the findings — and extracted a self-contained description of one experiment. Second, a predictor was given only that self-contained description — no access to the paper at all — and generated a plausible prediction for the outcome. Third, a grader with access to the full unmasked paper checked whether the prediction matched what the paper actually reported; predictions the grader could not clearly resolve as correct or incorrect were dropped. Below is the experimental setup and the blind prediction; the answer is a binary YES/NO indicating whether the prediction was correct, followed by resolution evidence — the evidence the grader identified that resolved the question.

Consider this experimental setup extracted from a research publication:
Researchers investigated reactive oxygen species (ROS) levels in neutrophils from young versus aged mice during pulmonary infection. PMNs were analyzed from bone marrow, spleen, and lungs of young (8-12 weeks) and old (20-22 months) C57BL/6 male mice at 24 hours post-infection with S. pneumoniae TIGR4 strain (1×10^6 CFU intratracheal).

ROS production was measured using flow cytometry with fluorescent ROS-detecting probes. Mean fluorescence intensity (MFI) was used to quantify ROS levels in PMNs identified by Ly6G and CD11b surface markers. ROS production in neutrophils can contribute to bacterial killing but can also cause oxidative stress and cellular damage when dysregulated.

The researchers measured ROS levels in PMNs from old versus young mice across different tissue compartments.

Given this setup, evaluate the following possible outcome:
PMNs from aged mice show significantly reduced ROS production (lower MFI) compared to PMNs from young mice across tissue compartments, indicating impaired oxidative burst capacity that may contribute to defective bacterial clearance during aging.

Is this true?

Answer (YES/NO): NO